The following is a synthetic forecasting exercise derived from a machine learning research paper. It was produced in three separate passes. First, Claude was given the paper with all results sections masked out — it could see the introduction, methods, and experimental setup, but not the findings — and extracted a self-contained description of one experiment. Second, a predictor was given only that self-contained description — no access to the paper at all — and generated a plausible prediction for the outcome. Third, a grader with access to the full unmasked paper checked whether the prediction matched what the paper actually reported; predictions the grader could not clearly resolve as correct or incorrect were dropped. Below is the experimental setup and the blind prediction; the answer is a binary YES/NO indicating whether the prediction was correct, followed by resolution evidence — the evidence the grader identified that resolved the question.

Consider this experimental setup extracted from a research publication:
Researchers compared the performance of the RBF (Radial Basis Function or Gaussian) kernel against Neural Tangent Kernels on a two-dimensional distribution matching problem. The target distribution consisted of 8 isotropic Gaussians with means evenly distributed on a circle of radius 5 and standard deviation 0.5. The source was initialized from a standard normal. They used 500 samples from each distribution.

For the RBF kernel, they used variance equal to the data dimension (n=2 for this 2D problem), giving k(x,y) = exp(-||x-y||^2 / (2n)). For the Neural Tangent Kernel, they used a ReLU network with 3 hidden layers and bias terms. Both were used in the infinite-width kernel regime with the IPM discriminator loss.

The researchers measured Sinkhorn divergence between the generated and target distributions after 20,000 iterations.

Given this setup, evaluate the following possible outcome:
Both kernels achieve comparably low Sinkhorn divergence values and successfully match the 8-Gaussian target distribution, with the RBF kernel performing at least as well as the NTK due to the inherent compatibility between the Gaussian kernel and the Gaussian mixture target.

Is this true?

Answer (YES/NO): NO